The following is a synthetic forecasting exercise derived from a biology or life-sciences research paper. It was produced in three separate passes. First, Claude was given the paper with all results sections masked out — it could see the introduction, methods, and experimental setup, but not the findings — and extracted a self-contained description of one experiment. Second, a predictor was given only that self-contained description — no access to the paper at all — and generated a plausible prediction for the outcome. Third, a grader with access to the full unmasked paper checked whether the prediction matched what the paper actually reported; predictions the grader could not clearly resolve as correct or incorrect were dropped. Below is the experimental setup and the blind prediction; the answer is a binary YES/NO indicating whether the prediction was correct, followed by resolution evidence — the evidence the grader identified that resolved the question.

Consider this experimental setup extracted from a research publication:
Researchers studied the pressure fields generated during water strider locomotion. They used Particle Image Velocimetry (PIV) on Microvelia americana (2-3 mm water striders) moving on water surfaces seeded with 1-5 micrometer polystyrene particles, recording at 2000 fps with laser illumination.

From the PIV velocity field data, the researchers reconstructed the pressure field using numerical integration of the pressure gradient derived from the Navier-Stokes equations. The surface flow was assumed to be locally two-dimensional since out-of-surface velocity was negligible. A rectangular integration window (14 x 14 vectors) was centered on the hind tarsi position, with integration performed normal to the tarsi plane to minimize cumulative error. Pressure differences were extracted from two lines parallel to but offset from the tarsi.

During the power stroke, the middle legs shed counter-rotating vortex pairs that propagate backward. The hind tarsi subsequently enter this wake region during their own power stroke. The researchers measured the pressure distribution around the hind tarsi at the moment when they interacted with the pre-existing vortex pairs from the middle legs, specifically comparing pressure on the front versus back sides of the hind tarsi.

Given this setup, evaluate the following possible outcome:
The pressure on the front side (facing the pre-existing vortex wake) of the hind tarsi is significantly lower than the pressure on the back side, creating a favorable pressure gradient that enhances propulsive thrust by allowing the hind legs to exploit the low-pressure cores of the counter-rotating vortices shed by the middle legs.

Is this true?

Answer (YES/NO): NO